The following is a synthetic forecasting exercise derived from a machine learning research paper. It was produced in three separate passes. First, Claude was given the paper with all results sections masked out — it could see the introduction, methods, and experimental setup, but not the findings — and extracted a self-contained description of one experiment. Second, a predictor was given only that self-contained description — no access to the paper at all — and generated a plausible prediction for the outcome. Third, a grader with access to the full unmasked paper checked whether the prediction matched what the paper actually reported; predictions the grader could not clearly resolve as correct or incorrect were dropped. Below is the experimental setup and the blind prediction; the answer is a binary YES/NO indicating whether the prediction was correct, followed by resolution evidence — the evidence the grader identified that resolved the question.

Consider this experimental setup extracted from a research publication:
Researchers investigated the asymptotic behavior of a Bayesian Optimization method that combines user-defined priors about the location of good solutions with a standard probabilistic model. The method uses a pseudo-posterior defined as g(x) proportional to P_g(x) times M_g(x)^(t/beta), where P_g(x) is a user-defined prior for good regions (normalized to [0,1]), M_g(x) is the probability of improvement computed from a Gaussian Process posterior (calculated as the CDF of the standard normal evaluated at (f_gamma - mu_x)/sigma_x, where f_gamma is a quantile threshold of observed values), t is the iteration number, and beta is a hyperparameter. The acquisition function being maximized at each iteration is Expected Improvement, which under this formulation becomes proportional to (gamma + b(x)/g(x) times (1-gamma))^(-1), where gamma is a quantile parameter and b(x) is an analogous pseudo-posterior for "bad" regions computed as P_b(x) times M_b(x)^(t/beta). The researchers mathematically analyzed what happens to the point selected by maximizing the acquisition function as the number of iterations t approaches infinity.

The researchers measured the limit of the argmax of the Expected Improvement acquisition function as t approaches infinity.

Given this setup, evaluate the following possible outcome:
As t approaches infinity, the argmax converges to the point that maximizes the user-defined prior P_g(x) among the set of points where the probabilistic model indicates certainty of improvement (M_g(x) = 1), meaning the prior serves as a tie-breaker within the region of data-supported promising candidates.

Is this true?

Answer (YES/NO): NO